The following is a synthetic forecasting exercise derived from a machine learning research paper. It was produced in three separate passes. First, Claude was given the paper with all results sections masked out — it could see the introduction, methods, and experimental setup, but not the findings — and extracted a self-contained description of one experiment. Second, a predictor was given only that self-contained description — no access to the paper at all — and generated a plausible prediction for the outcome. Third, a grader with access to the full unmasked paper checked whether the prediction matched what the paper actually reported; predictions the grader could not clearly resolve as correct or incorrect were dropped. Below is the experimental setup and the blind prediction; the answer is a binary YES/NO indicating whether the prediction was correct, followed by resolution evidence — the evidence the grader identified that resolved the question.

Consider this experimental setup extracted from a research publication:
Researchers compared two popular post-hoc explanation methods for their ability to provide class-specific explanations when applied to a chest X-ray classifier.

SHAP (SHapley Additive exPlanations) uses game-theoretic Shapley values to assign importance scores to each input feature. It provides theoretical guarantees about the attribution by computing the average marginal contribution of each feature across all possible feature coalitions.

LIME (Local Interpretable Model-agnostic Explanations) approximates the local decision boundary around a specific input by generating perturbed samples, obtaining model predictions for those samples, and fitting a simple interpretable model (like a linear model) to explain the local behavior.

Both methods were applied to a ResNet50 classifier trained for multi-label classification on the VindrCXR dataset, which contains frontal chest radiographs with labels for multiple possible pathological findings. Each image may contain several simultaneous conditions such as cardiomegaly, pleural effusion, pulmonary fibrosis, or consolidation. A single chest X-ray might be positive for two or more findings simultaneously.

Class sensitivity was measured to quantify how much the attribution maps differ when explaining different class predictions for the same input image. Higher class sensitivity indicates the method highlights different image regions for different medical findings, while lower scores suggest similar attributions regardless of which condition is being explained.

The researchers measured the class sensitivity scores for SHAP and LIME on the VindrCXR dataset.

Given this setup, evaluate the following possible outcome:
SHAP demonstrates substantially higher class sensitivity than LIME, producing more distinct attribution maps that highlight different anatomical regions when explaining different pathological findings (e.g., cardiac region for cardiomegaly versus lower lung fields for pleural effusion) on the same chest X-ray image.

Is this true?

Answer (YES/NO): YES